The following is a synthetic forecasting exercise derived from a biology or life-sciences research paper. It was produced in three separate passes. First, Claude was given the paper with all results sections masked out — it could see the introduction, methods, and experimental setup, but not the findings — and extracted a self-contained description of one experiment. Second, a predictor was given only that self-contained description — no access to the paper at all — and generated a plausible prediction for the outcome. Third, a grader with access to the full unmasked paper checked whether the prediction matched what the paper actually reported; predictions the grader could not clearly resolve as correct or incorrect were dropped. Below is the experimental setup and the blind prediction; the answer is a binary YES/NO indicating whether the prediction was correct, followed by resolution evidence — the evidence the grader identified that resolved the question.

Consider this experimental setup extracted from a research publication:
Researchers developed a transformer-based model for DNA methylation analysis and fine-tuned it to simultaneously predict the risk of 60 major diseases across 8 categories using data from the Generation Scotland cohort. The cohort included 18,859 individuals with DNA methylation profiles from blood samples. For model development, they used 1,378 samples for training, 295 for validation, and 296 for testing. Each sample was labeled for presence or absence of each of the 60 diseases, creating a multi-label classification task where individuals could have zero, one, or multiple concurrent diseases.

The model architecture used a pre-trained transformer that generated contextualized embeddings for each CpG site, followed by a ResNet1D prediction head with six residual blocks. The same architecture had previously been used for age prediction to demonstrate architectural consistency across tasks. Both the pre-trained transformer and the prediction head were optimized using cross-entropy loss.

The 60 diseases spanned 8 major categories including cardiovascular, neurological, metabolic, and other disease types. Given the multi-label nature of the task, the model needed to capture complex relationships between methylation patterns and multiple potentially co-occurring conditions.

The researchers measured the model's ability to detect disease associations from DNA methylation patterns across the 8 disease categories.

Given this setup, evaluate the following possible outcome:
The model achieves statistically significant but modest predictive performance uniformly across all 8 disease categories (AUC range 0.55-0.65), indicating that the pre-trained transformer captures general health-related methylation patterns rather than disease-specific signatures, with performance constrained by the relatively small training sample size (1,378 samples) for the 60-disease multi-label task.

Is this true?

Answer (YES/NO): NO